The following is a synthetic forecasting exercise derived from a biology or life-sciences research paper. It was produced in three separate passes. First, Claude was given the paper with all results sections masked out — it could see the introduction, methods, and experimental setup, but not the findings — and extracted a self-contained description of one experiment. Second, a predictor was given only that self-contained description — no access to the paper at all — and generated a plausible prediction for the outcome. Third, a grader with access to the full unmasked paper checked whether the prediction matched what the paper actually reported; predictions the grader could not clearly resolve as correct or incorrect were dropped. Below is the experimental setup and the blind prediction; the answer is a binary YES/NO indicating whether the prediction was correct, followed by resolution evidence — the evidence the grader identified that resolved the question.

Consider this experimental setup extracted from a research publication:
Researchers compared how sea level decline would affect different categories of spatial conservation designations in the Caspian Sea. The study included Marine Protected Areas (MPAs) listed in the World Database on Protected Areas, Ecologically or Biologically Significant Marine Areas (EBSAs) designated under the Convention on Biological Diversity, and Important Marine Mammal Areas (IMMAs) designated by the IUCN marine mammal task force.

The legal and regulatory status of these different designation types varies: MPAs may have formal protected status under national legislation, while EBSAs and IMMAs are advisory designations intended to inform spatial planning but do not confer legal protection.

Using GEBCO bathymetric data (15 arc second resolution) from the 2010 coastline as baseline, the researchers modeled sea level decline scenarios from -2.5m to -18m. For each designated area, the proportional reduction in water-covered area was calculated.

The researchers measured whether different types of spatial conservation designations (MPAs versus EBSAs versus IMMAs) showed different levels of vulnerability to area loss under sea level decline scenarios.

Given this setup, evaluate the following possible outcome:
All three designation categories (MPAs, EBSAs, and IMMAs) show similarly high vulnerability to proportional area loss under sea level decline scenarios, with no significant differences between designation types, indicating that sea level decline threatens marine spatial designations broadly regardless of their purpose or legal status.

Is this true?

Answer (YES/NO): NO